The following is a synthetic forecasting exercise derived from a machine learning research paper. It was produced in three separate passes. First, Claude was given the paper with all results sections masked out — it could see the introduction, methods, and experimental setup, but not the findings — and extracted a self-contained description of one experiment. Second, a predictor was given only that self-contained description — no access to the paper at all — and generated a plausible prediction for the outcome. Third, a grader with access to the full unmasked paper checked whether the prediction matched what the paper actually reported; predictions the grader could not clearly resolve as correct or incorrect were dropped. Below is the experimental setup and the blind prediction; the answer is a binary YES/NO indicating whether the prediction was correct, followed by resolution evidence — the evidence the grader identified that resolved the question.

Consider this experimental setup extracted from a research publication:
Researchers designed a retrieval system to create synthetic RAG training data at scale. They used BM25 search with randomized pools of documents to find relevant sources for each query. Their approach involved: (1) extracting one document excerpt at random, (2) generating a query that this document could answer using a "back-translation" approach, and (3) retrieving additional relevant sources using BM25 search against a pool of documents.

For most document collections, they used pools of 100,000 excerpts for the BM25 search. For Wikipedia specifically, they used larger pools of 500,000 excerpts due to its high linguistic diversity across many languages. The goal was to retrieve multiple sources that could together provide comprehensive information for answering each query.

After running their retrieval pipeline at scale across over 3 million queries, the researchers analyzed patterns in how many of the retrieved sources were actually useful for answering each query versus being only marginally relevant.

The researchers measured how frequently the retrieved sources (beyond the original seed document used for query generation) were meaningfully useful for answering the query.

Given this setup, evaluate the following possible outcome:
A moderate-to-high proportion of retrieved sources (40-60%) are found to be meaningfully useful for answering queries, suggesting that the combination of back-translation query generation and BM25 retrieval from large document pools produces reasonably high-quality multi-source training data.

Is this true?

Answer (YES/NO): NO